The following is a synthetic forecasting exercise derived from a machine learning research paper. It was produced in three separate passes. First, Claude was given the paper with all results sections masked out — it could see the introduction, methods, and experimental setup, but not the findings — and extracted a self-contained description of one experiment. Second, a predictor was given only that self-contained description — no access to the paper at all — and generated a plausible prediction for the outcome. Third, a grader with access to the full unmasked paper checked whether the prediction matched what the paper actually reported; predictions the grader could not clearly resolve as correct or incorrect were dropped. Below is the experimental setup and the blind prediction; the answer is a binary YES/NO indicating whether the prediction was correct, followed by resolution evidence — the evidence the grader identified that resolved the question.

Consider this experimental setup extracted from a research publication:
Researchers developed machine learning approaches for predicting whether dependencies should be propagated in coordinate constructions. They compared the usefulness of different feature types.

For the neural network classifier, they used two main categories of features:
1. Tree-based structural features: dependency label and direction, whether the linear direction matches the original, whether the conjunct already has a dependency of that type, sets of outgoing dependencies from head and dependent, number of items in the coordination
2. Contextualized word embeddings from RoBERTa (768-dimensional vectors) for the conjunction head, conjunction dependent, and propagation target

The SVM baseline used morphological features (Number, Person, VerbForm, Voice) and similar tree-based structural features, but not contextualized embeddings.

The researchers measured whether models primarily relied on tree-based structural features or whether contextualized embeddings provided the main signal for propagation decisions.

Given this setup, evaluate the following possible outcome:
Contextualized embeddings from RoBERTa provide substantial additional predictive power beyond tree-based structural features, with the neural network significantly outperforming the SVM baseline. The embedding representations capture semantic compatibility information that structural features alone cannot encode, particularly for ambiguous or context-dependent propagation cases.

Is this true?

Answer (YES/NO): NO